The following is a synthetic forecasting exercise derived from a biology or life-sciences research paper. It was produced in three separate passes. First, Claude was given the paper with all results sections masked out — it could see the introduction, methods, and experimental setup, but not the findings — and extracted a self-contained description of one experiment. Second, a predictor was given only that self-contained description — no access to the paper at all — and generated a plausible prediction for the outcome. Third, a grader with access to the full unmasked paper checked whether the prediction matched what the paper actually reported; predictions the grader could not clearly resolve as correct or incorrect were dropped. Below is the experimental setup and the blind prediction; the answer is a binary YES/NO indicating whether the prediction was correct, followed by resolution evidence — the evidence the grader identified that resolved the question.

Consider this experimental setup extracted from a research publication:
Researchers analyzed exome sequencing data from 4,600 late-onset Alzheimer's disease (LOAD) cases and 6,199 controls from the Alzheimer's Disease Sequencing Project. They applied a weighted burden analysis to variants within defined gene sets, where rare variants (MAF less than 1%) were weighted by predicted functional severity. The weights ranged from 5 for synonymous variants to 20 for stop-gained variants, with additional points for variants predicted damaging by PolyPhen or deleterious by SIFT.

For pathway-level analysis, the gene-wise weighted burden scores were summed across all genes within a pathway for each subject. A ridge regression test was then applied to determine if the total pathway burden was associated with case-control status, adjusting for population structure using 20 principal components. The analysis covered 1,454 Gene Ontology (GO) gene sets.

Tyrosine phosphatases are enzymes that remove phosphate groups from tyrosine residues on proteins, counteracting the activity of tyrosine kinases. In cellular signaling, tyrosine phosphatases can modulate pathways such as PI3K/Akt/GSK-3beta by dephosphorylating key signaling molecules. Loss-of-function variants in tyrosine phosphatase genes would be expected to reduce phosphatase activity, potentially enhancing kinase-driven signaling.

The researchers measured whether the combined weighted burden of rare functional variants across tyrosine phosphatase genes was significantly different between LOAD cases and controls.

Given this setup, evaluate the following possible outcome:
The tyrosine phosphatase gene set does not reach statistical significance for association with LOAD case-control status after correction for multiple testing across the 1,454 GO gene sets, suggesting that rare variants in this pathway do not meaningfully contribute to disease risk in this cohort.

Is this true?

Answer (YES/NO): NO